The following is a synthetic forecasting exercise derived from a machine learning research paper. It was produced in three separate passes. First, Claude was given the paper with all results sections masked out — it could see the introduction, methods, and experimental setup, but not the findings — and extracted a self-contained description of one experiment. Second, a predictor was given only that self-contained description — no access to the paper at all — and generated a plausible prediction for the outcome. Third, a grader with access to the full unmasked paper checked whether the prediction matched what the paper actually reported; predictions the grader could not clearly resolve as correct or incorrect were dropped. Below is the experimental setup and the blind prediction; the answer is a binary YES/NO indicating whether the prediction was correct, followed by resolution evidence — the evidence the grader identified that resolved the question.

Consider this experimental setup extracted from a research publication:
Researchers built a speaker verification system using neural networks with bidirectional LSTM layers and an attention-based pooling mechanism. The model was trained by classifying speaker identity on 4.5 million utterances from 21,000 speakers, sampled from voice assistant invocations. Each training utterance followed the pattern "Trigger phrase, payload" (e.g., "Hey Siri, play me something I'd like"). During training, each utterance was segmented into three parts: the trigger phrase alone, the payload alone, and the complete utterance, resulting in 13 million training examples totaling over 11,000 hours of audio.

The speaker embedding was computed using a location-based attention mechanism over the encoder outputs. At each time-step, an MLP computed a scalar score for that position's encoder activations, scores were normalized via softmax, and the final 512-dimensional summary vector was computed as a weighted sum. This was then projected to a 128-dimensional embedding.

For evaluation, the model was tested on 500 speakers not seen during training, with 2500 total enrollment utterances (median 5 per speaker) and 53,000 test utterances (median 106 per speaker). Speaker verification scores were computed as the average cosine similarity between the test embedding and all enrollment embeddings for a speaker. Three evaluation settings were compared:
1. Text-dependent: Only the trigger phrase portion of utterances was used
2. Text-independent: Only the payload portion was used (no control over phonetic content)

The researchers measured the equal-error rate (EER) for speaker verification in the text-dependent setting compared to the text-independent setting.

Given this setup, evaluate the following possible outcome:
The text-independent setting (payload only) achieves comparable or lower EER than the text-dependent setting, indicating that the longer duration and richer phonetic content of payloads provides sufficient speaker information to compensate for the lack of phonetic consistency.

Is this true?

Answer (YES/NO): NO